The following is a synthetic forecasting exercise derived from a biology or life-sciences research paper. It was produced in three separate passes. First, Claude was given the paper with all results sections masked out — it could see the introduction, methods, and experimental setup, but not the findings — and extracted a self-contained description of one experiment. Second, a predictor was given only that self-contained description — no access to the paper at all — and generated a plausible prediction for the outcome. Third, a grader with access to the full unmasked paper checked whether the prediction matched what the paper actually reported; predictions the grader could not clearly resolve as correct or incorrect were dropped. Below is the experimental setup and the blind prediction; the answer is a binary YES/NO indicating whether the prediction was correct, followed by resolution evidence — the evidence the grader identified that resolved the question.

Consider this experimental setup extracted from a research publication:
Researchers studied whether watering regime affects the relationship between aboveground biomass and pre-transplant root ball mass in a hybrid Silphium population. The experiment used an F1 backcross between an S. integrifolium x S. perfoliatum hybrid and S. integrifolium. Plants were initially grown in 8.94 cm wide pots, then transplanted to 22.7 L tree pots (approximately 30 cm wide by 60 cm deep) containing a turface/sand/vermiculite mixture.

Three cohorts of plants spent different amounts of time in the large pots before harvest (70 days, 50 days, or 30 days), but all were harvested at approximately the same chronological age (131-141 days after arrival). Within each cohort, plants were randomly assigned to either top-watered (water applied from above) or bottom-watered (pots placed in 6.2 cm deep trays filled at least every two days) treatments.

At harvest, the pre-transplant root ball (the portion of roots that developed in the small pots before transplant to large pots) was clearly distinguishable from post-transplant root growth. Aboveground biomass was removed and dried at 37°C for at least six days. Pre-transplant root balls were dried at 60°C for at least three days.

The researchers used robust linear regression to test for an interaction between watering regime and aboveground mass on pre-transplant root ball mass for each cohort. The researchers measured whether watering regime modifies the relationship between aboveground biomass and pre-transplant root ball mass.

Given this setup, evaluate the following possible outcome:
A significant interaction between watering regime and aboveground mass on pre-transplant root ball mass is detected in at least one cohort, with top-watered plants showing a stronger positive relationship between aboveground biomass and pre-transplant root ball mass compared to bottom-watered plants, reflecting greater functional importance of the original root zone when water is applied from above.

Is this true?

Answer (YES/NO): NO